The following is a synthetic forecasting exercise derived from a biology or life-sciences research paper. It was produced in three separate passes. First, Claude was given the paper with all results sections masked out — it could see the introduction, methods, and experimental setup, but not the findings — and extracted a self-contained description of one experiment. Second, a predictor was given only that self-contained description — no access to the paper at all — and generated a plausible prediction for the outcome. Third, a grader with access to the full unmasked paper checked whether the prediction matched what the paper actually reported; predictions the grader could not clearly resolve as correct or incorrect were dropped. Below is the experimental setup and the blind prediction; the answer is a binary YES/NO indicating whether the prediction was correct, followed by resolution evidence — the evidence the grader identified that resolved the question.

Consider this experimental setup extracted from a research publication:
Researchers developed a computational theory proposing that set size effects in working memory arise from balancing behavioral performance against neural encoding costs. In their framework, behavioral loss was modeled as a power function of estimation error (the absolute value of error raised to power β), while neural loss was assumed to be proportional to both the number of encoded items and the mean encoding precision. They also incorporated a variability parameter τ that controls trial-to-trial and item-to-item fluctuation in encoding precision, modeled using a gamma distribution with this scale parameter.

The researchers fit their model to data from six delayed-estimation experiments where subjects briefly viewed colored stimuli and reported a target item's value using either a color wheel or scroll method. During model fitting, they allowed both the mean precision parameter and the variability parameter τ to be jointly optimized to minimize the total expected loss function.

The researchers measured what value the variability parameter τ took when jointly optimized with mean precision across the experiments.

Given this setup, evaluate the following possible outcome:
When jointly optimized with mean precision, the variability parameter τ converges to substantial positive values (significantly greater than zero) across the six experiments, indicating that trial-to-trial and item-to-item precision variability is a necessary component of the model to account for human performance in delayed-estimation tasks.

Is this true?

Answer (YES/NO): NO